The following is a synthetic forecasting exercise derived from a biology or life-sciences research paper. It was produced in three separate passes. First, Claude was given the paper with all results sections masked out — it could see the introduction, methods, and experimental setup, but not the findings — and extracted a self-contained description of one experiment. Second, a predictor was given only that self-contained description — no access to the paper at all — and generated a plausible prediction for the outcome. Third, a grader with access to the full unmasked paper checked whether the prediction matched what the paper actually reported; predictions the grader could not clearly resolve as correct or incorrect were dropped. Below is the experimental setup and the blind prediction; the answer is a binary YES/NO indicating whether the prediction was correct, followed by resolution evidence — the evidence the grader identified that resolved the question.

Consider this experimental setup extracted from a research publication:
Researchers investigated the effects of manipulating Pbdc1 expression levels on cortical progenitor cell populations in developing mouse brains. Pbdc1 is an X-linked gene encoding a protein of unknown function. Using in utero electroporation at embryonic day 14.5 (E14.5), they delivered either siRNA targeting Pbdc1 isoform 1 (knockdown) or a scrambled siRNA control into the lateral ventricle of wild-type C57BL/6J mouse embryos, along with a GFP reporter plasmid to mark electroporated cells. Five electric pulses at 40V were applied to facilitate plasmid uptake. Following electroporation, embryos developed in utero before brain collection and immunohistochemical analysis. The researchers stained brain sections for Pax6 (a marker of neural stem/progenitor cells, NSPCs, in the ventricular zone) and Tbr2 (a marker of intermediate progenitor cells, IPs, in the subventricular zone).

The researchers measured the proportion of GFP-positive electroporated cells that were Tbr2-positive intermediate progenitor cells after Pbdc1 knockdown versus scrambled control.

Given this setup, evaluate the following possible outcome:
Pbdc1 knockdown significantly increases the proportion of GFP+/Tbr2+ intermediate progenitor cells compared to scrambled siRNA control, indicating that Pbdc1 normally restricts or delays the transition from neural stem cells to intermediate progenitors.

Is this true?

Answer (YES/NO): YES